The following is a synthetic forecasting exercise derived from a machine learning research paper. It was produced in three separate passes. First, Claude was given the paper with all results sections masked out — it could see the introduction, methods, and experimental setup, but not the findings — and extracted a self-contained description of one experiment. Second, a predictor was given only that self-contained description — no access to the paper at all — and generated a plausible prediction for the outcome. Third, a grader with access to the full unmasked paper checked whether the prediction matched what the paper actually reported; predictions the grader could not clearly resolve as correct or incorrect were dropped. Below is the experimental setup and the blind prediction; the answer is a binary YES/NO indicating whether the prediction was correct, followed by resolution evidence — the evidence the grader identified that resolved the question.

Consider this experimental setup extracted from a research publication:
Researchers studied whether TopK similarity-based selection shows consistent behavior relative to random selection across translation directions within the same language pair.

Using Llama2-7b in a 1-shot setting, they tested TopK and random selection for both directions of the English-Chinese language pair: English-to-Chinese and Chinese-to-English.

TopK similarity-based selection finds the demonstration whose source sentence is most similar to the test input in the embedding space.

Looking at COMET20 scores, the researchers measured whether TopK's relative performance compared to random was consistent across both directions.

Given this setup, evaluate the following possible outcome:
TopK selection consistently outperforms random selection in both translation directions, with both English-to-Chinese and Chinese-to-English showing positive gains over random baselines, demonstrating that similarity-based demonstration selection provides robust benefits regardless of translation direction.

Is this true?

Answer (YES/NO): YES